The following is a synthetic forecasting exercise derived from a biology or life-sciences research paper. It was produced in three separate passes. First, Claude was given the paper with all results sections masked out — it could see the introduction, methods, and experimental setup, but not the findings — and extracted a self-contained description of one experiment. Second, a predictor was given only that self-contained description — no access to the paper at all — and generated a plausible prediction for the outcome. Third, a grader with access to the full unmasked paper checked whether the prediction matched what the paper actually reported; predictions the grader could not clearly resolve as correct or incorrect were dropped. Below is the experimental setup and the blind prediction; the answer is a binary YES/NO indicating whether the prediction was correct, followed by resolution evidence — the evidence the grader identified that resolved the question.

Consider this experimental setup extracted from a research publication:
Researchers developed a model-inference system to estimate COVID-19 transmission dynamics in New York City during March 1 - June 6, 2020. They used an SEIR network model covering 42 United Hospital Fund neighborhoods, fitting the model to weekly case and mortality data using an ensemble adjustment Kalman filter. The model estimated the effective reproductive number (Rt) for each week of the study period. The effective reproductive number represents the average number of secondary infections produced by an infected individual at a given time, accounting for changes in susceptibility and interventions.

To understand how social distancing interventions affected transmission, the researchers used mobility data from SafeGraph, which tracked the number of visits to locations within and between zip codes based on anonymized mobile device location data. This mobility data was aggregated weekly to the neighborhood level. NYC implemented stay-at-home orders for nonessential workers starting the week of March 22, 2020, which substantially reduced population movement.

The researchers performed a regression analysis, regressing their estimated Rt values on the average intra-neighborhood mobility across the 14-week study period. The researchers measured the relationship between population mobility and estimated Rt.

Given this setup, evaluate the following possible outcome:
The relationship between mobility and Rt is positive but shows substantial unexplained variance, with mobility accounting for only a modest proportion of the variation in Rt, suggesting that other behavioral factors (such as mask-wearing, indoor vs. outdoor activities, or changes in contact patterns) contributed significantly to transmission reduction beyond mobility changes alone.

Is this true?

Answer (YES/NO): NO